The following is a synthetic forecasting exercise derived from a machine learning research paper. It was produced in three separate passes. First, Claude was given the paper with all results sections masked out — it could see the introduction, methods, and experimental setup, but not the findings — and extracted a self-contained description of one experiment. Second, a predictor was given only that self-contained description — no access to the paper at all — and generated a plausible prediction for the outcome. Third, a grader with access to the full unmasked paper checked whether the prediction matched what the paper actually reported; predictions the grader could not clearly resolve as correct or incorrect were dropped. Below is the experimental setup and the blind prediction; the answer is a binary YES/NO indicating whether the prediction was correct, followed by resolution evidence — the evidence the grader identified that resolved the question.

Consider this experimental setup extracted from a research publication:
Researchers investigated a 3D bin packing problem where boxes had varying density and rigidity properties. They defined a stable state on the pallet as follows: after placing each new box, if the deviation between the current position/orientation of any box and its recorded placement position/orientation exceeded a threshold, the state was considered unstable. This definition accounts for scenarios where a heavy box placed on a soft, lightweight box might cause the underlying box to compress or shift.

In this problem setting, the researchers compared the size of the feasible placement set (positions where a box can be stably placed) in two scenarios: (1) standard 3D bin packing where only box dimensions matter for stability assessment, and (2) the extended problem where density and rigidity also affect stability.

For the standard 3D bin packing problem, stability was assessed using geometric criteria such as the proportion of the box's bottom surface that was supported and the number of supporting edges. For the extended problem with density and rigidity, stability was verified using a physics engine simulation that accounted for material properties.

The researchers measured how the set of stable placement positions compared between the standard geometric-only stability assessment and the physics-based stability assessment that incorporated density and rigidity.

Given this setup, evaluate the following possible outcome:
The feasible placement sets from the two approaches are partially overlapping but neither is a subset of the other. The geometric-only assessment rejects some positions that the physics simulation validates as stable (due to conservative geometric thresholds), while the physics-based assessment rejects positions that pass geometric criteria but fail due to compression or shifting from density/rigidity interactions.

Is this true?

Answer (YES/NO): YES